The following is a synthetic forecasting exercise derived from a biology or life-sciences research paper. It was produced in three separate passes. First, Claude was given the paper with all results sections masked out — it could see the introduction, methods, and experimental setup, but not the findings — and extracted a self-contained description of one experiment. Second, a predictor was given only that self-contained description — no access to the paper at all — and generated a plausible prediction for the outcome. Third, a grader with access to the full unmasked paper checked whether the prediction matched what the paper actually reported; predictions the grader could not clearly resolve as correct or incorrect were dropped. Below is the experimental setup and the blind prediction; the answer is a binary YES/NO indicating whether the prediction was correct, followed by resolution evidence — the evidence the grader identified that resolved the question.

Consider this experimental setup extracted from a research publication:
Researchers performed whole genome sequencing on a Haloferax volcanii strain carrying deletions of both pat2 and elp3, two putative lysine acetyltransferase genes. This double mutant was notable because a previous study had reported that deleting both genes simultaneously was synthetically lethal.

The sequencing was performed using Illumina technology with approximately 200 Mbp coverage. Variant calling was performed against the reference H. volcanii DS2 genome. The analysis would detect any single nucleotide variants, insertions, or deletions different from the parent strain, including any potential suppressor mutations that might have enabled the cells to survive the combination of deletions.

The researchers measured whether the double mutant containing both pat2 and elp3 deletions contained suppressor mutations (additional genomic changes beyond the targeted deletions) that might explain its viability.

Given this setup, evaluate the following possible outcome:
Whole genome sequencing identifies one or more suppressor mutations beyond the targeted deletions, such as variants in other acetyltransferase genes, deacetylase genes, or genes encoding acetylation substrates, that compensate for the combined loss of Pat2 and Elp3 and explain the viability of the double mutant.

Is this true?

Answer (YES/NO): NO